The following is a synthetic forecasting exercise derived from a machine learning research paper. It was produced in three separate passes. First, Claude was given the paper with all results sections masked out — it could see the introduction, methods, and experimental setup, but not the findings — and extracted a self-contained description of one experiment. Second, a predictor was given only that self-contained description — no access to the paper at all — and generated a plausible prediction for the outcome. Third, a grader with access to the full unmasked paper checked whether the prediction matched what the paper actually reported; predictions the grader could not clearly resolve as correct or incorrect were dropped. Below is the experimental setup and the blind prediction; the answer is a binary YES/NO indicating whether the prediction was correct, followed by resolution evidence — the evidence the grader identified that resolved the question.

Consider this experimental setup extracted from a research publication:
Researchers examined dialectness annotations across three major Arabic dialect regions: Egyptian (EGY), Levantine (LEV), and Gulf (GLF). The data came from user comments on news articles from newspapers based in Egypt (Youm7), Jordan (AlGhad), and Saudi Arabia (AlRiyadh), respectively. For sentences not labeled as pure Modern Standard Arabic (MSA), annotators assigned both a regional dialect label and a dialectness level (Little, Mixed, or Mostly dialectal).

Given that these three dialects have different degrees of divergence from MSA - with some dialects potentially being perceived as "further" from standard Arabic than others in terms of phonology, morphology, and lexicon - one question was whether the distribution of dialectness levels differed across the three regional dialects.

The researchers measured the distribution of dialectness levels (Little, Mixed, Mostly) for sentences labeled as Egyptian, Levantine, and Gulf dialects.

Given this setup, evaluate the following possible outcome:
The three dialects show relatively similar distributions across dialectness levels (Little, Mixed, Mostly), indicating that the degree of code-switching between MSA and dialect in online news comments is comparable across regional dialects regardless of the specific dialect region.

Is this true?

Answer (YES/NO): YES